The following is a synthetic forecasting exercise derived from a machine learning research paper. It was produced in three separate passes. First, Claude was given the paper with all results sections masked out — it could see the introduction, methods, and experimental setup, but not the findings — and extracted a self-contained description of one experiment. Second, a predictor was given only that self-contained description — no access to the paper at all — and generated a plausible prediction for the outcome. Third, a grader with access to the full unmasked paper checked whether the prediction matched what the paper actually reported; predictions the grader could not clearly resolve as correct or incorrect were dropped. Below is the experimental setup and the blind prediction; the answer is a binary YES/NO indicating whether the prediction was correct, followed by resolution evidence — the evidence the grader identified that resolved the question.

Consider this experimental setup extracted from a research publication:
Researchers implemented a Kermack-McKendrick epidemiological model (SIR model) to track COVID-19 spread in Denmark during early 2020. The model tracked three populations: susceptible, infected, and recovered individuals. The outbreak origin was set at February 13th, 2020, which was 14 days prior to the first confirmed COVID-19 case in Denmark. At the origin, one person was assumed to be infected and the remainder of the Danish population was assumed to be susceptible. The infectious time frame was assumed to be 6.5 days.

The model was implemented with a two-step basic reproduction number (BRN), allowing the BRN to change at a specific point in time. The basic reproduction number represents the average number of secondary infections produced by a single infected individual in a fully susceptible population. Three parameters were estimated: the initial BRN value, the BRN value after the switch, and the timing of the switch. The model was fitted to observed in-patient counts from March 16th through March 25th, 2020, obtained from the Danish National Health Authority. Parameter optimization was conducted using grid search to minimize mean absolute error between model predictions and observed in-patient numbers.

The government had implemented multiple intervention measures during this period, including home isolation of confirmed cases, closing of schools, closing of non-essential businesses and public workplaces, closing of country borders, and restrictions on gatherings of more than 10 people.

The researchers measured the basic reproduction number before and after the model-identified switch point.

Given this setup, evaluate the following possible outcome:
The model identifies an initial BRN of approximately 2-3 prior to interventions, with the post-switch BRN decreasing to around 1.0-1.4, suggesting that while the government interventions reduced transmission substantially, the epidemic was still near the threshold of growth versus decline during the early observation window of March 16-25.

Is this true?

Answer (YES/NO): NO